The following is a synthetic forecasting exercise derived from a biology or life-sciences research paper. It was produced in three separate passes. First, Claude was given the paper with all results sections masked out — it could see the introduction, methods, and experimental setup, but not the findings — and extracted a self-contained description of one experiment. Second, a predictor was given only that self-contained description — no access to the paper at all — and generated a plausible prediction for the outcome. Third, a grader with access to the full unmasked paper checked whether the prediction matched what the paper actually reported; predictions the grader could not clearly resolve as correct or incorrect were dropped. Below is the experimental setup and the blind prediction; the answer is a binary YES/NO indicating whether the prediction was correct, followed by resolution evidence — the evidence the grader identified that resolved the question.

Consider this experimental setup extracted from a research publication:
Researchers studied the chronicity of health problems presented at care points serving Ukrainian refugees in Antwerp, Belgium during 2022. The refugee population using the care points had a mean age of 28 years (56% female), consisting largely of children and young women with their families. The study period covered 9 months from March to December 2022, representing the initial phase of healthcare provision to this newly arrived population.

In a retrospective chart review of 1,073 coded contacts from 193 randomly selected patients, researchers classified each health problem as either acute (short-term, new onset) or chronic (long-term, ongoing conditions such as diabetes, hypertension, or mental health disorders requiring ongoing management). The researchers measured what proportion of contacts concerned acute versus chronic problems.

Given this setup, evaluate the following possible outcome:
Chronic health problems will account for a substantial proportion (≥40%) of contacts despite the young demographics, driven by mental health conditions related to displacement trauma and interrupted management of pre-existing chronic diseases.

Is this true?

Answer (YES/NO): YES